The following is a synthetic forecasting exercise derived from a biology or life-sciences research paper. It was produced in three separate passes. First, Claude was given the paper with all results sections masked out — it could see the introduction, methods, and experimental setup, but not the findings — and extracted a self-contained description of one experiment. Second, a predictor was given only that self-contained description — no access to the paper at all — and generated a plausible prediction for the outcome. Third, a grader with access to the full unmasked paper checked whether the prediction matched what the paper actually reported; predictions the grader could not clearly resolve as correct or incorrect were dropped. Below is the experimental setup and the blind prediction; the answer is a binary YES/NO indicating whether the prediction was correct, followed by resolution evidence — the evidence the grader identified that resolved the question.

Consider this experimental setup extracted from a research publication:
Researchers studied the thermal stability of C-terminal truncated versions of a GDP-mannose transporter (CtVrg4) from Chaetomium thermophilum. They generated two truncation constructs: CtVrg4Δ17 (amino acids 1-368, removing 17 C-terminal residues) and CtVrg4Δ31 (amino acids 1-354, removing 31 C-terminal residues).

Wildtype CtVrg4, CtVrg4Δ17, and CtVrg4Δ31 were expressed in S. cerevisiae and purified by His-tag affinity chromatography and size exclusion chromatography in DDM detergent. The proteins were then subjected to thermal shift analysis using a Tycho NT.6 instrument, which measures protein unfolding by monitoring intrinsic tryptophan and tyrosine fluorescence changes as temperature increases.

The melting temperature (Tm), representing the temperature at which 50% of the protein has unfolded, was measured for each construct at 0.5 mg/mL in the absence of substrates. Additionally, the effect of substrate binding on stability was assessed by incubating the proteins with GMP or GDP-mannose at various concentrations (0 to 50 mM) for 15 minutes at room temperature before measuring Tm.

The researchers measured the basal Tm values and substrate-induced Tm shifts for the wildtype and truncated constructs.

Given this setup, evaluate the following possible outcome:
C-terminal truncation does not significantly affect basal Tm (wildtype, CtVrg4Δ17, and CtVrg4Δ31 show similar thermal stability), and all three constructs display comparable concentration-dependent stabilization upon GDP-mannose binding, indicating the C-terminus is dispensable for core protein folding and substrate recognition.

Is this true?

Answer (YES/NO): NO